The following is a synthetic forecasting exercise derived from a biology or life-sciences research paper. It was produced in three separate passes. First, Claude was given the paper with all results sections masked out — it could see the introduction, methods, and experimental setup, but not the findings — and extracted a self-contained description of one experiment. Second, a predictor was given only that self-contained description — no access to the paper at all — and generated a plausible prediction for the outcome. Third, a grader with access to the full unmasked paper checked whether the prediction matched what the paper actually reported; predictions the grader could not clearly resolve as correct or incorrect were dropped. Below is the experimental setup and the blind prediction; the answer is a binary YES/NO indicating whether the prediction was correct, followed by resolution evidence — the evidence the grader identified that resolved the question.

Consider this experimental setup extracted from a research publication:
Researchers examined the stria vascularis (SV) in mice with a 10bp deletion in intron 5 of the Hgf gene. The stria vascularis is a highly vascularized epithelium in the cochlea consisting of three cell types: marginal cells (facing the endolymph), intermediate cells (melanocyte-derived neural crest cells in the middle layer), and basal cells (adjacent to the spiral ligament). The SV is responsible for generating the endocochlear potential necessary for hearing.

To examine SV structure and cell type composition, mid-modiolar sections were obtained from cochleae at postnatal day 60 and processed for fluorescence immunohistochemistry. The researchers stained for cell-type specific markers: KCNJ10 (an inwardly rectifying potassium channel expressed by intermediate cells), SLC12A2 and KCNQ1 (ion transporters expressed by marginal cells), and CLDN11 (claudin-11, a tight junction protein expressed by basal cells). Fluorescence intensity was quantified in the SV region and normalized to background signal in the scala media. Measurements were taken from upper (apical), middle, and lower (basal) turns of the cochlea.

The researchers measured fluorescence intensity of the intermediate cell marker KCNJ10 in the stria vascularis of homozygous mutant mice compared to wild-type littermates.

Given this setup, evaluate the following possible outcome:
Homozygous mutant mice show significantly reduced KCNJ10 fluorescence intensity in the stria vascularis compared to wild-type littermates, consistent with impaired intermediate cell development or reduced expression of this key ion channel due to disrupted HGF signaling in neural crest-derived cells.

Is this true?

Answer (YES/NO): YES